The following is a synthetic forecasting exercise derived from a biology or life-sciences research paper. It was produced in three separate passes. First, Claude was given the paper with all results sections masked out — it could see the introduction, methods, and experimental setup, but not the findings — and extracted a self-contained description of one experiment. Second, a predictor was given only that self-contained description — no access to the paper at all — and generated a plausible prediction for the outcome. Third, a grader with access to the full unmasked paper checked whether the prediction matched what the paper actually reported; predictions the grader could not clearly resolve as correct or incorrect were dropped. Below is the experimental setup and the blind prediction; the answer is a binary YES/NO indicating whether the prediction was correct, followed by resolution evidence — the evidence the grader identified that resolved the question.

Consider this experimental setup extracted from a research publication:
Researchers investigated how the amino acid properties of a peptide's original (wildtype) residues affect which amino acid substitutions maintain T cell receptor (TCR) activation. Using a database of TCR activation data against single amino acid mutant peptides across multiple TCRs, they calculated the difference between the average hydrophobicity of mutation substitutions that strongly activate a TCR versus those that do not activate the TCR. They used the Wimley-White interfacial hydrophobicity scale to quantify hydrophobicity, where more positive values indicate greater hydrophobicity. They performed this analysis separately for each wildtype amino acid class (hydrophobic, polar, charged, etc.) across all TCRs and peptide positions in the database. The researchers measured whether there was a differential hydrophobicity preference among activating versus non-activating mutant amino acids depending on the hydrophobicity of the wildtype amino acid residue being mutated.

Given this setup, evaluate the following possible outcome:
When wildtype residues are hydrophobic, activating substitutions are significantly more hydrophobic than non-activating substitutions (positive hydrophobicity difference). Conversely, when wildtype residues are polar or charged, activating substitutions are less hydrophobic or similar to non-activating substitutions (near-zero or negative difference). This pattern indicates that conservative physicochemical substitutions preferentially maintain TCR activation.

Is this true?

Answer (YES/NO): YES